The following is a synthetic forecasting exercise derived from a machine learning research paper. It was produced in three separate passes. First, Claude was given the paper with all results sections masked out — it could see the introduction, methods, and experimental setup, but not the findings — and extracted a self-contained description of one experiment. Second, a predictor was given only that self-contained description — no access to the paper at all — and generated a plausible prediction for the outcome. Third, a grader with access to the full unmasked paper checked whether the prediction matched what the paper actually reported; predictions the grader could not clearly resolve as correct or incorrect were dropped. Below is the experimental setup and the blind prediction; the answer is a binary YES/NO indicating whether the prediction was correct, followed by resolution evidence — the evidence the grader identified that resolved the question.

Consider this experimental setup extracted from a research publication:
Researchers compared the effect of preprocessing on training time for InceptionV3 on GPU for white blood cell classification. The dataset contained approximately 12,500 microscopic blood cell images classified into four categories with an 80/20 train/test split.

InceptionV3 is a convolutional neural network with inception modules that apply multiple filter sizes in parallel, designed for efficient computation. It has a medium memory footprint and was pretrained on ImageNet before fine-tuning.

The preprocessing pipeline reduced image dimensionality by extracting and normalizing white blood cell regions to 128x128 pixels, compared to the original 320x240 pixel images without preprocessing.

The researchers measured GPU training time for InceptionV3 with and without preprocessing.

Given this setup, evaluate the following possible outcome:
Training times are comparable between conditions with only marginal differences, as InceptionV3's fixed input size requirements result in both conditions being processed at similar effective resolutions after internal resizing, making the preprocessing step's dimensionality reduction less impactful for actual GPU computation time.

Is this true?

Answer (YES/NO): NO